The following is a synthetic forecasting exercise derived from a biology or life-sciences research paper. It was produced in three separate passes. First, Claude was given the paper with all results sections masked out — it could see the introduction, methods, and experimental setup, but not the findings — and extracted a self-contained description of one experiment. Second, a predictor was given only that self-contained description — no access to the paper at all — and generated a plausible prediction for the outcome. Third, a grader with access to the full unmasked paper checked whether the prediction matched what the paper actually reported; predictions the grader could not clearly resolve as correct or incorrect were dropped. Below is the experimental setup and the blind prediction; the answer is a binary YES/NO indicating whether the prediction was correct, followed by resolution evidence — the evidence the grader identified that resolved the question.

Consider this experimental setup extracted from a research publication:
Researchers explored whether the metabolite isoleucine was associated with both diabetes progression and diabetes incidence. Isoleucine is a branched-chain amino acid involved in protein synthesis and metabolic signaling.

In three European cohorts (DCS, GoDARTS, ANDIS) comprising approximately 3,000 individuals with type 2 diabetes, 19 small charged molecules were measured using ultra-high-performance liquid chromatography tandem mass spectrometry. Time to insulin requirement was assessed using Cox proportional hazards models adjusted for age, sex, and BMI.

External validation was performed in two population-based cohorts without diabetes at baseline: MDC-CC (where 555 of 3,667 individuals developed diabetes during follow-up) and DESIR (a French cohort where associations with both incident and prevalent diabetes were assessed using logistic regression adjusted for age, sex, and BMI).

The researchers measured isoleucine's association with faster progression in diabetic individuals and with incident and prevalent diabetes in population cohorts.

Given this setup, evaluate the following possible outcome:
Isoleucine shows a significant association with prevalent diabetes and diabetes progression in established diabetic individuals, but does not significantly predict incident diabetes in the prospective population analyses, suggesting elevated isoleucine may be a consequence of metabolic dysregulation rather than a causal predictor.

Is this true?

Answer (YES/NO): NO